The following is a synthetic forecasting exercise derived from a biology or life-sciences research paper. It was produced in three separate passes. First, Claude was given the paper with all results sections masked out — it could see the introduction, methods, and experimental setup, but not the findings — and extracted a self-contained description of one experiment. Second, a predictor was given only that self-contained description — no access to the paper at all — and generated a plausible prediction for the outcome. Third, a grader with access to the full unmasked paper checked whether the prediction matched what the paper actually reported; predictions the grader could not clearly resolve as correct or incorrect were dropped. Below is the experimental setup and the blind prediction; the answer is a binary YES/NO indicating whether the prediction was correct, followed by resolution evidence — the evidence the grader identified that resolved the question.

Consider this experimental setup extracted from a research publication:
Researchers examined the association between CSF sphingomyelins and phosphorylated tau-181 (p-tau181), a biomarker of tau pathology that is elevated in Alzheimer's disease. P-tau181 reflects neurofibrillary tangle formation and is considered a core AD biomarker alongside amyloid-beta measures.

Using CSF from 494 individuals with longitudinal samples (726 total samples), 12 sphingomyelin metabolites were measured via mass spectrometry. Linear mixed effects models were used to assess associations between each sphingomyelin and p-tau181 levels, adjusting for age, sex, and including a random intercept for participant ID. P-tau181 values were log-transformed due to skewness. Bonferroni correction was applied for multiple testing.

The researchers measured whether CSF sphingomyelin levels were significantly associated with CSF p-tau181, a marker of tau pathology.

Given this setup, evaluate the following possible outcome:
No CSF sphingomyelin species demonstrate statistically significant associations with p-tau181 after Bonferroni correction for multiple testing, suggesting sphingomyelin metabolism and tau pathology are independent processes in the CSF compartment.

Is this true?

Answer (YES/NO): NO